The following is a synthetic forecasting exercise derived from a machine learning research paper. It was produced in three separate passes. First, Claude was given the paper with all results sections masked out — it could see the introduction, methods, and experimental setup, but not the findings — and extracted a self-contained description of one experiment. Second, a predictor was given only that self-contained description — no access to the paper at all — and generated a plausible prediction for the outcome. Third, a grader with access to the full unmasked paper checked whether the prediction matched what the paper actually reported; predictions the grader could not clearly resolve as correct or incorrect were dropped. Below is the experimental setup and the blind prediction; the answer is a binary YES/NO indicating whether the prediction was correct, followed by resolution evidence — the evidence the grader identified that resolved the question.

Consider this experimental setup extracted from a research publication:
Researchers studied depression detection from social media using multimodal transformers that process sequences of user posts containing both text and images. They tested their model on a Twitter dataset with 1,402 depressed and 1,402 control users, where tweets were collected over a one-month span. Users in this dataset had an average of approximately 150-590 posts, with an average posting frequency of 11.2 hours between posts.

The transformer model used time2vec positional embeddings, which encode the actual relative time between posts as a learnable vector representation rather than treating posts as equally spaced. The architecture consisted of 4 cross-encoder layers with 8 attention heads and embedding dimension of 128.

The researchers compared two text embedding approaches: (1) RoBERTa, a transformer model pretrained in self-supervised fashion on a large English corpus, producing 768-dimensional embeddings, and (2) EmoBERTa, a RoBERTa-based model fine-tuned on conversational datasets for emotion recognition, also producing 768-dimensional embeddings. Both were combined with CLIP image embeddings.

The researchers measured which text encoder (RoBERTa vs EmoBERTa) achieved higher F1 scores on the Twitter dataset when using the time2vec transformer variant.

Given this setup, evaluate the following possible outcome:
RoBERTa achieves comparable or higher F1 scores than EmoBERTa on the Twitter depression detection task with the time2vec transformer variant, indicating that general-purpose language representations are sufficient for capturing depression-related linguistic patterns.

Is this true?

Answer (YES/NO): YES